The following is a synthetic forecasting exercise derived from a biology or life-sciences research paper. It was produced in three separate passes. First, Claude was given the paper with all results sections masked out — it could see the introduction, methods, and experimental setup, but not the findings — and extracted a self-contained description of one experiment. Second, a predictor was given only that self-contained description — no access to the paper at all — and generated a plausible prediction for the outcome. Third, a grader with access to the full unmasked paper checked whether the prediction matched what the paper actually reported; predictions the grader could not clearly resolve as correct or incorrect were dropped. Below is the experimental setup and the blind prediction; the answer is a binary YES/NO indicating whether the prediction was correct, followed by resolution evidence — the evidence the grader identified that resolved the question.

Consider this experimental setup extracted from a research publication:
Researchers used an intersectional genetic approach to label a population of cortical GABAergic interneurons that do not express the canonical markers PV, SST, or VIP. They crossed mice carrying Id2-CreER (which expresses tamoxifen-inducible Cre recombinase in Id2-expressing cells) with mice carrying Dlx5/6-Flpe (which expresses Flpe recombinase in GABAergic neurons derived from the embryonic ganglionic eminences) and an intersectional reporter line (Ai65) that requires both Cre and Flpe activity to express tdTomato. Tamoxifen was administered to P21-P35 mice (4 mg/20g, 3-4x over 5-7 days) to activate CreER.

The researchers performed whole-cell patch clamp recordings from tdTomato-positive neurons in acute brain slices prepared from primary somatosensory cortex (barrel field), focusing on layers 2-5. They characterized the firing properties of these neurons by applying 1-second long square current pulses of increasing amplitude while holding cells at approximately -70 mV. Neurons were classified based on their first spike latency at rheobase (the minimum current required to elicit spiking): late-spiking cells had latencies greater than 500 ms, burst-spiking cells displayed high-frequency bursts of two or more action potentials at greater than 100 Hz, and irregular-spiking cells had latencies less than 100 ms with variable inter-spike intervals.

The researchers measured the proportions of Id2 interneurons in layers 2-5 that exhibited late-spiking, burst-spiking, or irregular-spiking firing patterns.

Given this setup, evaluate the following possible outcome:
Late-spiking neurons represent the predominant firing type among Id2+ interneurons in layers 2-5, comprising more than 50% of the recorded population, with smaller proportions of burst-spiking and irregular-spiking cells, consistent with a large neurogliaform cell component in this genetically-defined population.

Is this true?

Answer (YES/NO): YES